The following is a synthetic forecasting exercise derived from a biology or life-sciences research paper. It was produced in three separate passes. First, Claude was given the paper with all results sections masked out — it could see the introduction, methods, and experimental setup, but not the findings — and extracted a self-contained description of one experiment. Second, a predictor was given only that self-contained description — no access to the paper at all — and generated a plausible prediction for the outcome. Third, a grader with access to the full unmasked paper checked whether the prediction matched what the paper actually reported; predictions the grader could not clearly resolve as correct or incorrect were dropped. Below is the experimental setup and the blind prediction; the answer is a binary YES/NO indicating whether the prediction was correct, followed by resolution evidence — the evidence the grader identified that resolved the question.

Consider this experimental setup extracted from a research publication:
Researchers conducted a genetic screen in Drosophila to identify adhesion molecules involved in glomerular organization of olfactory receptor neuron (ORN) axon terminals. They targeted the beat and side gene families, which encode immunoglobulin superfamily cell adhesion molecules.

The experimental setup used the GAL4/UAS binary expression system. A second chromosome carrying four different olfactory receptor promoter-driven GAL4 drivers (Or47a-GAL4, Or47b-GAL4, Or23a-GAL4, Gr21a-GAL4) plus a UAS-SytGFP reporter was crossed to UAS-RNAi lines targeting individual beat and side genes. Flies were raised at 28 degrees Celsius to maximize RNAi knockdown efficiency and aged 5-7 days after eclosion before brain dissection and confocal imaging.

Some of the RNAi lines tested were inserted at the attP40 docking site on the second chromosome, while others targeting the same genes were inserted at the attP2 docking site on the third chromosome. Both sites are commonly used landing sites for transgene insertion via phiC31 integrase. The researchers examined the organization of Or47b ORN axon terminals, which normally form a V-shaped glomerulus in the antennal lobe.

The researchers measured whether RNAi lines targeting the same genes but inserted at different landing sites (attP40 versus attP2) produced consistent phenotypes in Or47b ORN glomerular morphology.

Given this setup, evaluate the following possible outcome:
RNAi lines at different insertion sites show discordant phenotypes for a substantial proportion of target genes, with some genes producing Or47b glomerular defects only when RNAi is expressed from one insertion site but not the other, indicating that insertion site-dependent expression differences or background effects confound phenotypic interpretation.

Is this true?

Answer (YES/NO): YES